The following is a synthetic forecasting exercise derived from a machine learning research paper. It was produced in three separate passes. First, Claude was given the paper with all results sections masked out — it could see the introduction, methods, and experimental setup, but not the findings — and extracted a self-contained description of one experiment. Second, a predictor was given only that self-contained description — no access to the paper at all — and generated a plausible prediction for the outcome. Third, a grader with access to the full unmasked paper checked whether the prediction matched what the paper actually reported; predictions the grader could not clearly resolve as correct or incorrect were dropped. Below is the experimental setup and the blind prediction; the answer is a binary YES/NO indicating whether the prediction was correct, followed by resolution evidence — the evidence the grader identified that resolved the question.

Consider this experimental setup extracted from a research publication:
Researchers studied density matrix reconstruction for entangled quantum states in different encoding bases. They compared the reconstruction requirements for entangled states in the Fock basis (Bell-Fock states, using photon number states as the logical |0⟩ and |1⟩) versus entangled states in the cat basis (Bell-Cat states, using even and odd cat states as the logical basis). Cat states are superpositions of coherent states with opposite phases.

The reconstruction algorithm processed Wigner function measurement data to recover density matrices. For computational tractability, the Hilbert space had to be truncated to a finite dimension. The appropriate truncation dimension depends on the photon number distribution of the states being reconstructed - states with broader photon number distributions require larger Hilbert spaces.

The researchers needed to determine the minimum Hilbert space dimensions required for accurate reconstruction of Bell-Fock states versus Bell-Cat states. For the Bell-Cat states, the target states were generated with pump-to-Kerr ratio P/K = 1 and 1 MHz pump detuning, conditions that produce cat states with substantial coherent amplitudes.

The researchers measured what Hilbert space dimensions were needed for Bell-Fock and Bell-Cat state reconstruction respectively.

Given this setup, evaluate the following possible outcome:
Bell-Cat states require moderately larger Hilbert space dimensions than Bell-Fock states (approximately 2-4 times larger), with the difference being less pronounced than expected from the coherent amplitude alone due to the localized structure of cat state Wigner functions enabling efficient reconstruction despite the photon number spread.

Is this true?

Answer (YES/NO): YES